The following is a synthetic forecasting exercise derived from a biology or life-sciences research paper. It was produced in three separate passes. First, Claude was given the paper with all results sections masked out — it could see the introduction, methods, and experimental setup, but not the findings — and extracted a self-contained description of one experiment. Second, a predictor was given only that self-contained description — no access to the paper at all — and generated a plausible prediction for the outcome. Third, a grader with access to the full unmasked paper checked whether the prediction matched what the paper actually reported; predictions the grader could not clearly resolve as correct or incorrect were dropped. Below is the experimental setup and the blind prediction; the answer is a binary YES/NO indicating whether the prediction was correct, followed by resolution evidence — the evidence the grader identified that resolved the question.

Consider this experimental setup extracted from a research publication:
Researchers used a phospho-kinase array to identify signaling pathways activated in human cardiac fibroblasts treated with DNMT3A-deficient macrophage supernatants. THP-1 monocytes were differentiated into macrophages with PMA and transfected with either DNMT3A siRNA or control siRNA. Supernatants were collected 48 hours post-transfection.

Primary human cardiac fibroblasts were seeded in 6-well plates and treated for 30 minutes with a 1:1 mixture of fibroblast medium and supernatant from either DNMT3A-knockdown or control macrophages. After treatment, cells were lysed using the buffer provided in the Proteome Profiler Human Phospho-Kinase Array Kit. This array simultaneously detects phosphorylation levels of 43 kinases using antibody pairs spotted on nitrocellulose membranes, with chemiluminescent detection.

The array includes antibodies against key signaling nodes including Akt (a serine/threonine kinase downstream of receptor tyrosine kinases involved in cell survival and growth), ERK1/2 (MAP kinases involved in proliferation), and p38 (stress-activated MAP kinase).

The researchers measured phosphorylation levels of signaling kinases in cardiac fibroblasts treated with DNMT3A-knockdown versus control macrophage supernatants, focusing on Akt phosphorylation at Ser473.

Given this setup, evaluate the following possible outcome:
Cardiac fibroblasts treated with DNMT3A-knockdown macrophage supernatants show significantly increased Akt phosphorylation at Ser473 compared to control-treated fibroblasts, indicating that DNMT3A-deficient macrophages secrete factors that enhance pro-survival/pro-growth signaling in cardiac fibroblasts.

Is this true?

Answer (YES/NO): YES